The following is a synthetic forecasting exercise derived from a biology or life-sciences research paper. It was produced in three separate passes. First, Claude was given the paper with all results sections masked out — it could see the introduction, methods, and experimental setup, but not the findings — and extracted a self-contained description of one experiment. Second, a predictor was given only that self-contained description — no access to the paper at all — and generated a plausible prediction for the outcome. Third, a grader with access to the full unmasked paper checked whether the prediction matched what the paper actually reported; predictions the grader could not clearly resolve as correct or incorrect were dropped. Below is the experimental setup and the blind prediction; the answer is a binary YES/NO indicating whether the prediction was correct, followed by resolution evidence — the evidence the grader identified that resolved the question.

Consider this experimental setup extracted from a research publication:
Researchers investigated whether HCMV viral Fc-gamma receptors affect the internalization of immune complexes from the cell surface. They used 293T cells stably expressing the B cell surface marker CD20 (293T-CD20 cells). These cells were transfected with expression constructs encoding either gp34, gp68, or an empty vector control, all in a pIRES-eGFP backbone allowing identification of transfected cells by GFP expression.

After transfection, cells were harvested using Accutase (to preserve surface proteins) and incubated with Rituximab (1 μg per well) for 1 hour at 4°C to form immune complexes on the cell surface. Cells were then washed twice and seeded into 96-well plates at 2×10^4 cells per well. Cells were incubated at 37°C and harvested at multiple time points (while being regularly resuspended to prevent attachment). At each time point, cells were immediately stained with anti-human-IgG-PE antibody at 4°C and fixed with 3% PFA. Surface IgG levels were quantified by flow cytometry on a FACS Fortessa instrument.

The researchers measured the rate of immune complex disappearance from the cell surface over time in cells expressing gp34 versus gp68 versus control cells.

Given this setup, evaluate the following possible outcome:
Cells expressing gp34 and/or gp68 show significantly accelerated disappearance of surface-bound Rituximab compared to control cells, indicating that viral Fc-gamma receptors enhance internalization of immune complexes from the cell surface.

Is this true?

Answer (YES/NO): YES